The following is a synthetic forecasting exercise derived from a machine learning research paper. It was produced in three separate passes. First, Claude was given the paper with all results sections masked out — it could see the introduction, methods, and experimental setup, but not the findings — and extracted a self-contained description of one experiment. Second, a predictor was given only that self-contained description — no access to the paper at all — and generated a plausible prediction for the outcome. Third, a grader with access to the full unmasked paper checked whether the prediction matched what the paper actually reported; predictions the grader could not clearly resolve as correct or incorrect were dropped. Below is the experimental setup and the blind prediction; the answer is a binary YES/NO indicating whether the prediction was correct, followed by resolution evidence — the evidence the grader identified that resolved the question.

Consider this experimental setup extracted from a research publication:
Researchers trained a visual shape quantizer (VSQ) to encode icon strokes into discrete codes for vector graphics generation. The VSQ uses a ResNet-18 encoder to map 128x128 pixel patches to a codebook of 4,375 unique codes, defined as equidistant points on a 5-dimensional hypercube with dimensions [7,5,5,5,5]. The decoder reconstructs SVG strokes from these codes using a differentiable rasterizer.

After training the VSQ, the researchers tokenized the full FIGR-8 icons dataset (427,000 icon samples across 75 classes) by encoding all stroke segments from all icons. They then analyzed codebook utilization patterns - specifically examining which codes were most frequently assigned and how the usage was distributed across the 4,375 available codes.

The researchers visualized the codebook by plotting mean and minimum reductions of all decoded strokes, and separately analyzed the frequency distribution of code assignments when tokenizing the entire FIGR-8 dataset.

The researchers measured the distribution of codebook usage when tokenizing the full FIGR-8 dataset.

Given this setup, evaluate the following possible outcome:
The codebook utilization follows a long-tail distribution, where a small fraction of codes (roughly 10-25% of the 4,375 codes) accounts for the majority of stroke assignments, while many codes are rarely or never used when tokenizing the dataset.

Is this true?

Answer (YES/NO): NO